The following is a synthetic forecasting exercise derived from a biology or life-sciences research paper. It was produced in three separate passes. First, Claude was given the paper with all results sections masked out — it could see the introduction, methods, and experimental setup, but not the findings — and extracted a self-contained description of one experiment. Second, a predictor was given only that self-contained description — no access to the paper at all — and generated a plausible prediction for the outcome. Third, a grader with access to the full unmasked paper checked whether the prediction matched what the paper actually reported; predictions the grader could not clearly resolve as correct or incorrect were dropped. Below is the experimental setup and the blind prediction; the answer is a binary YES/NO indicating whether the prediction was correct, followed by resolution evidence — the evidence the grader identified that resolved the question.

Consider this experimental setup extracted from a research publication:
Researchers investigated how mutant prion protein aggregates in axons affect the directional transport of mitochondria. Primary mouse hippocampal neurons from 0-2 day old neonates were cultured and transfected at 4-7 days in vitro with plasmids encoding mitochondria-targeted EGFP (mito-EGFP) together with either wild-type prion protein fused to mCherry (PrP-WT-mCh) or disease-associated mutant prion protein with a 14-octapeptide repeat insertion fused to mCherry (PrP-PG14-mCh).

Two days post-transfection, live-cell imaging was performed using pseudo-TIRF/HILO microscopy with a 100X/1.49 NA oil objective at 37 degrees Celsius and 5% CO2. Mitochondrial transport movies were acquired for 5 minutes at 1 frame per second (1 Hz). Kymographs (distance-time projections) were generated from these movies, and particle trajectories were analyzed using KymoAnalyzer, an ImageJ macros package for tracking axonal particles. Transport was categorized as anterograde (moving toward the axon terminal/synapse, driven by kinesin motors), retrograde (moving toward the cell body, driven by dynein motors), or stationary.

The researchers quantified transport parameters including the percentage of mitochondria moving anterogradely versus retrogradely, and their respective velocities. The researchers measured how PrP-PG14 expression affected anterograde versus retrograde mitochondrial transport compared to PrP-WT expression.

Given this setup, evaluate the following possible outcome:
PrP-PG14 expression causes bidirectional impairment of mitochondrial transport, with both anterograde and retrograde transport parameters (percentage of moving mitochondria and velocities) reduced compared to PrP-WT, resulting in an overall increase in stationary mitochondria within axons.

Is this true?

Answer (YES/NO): NO